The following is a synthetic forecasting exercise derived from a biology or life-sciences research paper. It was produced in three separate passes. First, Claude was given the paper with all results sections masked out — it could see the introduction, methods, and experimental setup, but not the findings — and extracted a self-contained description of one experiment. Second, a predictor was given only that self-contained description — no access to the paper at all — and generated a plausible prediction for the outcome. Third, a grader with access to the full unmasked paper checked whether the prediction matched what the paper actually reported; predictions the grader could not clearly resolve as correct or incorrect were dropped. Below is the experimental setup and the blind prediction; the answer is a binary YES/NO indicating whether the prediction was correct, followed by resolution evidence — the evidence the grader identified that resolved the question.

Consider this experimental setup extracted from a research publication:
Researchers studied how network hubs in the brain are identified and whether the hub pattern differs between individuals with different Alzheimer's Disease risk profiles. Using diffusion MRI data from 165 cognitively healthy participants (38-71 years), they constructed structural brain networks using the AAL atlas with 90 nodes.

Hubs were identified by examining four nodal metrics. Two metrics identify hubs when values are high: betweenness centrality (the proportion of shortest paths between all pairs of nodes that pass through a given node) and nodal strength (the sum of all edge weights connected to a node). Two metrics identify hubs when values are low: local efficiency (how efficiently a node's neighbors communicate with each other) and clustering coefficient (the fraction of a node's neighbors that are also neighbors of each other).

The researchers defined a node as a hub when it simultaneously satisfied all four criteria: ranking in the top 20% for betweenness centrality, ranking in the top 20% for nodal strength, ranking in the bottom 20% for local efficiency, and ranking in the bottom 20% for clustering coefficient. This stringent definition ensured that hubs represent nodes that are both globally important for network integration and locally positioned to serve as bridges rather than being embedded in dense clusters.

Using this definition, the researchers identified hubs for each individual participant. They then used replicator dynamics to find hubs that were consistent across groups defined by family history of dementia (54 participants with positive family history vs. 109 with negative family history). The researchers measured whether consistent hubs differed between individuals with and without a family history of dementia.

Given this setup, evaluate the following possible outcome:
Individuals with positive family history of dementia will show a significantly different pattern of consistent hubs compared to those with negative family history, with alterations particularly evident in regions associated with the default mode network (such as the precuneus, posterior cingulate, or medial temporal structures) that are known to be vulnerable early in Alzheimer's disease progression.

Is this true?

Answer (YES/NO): NO